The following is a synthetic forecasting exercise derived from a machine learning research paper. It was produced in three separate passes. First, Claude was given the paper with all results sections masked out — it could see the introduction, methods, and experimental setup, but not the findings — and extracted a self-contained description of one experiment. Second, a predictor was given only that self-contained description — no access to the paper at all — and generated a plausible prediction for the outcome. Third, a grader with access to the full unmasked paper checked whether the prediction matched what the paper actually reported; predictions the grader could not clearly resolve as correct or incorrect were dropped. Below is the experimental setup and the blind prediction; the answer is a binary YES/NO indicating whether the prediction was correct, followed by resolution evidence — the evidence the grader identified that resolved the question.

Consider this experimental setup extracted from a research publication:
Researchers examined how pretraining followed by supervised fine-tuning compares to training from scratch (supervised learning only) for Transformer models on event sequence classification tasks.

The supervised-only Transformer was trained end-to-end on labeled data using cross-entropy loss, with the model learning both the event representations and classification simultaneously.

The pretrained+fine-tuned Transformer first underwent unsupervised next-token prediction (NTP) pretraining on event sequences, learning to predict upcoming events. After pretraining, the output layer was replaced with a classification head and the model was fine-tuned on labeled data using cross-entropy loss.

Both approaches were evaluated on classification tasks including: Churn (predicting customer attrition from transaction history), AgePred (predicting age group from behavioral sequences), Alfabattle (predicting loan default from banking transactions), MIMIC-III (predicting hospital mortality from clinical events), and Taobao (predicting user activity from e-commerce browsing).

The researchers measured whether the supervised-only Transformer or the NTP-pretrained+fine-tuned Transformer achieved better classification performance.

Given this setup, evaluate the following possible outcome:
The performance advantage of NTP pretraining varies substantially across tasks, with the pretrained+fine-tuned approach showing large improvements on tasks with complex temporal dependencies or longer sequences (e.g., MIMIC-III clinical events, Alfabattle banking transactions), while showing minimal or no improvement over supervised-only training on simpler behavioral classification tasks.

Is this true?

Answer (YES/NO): NO